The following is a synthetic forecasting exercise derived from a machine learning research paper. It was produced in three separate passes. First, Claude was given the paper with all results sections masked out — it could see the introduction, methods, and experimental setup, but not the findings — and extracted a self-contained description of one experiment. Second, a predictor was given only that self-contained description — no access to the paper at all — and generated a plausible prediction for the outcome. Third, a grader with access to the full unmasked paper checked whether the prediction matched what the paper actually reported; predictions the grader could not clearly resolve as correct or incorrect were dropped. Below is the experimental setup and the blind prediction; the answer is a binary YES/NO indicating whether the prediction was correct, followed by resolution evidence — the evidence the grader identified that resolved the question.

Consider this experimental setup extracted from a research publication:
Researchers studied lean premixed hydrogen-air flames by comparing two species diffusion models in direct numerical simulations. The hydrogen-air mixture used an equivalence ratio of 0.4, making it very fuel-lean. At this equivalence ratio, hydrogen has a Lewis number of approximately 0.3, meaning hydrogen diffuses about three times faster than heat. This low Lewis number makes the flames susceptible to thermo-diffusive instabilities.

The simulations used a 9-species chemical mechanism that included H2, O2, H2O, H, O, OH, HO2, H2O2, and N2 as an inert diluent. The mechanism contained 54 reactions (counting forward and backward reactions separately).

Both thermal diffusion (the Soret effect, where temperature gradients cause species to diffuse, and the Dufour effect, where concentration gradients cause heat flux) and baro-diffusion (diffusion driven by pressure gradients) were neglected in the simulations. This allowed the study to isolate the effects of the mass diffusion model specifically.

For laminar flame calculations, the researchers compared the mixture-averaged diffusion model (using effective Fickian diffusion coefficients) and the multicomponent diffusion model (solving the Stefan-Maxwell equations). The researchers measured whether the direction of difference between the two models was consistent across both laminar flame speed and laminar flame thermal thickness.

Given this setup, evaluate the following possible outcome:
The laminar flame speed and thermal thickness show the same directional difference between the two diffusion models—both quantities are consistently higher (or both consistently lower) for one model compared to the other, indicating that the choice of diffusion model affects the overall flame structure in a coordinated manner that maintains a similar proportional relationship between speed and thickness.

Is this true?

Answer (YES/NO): YES